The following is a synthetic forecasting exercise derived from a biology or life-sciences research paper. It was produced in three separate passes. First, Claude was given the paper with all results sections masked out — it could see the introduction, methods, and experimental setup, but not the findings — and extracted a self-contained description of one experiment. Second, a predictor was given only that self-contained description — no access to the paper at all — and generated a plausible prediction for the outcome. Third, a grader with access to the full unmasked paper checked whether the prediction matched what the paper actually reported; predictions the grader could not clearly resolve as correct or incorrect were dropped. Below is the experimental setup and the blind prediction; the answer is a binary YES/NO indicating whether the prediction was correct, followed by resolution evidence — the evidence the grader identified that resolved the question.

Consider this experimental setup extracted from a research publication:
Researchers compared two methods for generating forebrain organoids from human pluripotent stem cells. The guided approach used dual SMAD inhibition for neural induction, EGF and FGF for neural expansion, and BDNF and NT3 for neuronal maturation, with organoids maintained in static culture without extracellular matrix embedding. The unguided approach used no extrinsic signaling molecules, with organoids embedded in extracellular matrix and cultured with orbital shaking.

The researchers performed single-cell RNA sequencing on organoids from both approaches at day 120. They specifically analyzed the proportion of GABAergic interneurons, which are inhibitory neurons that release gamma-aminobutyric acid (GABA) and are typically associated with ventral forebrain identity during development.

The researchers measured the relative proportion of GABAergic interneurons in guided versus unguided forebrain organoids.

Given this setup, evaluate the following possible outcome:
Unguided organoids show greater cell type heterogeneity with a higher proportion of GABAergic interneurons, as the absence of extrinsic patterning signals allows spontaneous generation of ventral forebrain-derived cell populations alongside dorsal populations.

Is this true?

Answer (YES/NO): NO